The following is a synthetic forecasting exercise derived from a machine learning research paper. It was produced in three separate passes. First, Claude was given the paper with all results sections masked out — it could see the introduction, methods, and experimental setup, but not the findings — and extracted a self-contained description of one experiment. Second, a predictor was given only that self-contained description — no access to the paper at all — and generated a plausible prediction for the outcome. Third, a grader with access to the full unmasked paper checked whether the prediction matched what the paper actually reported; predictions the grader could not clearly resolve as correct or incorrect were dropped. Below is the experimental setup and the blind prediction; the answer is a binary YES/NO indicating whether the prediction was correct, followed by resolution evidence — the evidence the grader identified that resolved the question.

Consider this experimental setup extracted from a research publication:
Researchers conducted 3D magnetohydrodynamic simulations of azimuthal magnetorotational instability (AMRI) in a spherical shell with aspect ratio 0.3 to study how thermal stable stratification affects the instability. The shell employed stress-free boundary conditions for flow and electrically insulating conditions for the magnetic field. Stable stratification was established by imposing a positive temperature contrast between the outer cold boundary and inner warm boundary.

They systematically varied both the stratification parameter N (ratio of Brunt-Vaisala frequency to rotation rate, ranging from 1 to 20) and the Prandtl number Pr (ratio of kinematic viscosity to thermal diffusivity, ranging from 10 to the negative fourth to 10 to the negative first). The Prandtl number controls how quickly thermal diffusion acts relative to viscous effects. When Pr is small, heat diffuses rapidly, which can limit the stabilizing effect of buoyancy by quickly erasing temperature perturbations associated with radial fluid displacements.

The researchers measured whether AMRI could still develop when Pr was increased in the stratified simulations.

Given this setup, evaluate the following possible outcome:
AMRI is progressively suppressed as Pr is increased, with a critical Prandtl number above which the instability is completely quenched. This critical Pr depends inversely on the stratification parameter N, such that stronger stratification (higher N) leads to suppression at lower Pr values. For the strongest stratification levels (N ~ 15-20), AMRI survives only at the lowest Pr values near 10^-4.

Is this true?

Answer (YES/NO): NO